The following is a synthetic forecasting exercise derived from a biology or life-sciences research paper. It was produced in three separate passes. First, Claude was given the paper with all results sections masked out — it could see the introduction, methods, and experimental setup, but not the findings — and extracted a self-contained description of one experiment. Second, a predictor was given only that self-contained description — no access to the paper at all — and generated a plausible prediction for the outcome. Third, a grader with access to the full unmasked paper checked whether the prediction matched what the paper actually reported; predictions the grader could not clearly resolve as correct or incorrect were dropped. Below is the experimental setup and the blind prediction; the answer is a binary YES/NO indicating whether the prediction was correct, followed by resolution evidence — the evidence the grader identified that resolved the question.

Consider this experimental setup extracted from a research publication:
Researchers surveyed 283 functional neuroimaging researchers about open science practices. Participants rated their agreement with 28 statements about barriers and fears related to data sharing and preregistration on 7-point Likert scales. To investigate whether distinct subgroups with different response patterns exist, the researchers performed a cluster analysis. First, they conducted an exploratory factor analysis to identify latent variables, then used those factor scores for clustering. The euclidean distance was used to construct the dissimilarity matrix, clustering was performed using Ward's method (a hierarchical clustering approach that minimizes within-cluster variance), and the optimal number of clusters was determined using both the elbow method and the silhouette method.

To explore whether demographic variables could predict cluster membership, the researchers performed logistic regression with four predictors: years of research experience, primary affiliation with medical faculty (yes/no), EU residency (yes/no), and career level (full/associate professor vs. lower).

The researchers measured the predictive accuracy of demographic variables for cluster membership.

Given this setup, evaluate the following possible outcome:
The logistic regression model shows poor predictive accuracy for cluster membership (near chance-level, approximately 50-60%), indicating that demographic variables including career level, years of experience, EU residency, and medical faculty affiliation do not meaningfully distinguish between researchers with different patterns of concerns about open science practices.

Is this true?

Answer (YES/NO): YES